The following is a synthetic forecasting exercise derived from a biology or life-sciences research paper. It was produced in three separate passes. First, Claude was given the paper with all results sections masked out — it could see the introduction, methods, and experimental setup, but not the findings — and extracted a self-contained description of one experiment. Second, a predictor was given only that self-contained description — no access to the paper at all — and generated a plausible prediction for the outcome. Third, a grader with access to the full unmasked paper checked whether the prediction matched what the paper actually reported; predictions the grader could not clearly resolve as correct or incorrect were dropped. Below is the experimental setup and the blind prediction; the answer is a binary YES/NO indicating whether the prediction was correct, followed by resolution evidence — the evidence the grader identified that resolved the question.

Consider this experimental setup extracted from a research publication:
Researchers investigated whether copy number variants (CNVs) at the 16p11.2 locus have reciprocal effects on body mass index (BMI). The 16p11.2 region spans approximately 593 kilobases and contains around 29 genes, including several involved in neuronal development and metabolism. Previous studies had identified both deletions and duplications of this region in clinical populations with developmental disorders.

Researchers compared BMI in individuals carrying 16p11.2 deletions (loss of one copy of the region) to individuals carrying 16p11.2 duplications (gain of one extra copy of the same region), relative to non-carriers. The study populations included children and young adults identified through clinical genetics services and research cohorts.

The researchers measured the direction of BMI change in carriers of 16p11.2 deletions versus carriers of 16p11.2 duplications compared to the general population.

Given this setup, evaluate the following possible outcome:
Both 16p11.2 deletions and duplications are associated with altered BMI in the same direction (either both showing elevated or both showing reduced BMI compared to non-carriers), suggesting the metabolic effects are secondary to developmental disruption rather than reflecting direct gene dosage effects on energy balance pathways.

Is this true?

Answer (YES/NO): NO